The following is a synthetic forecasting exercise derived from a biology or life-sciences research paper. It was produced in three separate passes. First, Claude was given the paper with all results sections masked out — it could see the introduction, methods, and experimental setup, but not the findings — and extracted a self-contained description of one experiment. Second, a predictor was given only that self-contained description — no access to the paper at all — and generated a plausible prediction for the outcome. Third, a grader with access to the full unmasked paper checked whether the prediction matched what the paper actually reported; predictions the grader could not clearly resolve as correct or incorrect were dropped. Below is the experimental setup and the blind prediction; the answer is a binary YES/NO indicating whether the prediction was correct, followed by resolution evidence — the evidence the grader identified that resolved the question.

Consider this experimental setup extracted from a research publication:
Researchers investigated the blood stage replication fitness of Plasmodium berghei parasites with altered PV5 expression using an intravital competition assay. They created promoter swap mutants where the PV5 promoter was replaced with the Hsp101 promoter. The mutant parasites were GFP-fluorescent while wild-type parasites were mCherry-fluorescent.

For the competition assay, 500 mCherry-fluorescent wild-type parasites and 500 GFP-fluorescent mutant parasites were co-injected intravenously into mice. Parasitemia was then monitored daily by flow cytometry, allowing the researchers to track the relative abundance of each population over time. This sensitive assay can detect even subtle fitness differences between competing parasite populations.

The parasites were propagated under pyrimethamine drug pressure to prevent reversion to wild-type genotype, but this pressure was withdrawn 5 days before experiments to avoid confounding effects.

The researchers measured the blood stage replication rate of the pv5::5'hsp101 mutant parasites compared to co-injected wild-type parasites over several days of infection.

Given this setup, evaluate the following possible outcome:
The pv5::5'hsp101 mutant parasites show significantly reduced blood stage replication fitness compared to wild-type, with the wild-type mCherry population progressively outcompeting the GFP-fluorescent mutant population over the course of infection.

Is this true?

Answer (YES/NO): YES